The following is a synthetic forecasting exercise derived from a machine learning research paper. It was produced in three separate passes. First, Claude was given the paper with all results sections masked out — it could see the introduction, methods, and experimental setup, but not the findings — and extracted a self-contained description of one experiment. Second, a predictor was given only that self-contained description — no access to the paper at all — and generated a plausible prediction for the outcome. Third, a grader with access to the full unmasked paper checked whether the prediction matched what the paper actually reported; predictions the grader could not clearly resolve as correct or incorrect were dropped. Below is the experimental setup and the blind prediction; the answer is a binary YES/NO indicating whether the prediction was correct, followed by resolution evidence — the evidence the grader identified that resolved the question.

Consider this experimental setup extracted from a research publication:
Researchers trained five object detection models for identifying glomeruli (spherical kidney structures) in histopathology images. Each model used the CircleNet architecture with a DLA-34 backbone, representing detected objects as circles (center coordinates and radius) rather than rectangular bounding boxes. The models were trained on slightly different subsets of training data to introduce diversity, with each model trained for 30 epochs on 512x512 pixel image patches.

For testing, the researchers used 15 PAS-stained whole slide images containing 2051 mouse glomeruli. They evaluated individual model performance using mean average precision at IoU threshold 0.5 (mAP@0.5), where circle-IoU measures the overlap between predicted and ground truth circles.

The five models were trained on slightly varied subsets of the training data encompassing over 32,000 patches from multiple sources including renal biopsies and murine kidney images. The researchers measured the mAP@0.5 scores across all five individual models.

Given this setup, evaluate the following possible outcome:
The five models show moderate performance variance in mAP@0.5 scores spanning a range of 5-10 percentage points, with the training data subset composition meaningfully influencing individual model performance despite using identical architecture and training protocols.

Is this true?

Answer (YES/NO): NO